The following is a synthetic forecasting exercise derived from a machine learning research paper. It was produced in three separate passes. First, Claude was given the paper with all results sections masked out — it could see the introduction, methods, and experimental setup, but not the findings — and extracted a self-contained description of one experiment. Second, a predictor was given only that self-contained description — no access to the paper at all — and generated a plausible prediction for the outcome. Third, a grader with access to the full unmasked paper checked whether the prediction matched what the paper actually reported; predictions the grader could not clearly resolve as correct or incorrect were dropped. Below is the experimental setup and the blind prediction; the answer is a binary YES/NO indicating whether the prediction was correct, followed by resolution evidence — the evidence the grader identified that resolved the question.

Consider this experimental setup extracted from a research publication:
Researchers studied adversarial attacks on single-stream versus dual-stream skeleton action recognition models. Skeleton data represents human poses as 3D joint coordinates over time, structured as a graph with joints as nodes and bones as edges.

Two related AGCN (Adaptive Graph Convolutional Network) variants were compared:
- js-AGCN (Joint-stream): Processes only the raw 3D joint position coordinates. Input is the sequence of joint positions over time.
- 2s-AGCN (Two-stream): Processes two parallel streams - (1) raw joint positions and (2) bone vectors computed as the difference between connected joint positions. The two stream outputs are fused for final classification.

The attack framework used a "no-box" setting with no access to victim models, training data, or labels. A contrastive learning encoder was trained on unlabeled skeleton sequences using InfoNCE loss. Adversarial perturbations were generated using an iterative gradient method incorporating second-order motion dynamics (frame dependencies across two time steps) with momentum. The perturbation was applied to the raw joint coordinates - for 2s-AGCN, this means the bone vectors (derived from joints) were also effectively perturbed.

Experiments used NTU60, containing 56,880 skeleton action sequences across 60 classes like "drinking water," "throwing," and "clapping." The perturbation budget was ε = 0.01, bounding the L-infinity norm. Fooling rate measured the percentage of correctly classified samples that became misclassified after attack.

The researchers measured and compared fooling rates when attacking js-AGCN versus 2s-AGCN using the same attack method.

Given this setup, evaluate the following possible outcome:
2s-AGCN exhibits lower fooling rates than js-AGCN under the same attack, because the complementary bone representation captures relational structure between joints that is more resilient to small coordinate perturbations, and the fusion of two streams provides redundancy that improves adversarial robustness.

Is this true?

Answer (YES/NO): YES